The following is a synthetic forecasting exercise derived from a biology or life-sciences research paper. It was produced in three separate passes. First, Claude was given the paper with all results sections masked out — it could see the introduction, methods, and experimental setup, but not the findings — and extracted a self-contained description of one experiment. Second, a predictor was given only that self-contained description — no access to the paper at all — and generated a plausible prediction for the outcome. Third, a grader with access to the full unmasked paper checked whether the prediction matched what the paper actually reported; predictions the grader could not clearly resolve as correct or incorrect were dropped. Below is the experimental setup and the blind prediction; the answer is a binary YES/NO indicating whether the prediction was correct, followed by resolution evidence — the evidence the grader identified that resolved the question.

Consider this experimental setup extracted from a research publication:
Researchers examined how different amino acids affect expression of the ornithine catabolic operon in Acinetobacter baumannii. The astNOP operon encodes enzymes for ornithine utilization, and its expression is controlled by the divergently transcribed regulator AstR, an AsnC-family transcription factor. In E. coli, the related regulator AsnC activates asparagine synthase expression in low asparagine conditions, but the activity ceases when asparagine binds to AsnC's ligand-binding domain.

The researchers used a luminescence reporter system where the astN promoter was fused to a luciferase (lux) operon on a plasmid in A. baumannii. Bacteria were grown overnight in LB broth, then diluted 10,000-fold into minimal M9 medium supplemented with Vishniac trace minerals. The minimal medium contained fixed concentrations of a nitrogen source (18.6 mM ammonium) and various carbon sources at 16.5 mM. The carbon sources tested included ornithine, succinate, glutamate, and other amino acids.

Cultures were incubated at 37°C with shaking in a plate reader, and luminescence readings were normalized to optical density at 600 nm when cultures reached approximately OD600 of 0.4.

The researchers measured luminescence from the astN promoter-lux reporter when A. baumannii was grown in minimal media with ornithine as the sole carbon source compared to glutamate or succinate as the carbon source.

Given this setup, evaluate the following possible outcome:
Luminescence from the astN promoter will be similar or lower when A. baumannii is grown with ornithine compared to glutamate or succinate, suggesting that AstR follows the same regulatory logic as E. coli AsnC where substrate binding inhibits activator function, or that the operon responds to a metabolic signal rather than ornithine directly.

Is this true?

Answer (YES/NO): NO